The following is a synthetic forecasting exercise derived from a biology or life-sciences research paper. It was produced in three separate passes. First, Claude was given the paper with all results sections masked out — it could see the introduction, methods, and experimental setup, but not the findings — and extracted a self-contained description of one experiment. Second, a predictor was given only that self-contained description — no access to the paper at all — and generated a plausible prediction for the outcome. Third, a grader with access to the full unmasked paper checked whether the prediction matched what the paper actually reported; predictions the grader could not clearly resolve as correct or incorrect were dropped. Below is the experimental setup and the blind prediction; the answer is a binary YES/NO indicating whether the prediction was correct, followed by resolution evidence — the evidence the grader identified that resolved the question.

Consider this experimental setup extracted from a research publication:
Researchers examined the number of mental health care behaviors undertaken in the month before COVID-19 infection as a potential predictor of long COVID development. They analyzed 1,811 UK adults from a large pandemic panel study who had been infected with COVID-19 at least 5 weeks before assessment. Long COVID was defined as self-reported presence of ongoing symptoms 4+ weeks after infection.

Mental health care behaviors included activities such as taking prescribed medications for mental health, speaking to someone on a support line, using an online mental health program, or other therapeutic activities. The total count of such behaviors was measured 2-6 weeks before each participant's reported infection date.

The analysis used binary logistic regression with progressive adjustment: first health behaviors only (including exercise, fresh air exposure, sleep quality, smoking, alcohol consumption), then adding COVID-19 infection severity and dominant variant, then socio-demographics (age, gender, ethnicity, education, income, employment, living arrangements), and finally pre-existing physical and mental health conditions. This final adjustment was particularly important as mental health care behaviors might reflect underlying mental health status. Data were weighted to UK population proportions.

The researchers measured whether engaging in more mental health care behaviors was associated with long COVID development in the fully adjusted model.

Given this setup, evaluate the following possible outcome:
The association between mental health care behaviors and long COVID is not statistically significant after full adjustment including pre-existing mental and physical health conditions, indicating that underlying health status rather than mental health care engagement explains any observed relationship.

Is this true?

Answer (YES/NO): NO